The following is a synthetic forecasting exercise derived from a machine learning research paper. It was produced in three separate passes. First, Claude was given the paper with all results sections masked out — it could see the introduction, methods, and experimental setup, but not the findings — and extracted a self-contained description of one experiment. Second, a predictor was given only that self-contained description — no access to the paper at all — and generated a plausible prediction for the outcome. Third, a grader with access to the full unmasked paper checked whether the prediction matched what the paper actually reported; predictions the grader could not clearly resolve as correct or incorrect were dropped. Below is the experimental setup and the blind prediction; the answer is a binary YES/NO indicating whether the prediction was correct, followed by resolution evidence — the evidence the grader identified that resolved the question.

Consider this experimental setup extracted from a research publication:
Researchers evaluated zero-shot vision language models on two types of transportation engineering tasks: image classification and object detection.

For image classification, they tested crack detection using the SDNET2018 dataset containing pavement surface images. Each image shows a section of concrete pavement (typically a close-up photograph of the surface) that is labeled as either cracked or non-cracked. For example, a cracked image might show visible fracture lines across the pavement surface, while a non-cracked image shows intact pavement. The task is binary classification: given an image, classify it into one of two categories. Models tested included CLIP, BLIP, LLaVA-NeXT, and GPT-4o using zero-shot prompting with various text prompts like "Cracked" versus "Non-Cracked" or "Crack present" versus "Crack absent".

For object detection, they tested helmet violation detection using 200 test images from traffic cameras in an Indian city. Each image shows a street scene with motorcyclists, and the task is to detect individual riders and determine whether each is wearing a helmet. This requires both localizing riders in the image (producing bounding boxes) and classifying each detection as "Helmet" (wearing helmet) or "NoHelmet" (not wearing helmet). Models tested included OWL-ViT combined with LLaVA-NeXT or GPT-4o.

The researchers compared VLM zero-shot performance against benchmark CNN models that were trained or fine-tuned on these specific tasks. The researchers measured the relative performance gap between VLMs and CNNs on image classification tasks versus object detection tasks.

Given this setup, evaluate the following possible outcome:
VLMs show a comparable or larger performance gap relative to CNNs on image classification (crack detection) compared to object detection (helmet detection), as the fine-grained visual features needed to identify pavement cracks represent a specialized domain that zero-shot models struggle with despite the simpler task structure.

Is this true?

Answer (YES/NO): YES